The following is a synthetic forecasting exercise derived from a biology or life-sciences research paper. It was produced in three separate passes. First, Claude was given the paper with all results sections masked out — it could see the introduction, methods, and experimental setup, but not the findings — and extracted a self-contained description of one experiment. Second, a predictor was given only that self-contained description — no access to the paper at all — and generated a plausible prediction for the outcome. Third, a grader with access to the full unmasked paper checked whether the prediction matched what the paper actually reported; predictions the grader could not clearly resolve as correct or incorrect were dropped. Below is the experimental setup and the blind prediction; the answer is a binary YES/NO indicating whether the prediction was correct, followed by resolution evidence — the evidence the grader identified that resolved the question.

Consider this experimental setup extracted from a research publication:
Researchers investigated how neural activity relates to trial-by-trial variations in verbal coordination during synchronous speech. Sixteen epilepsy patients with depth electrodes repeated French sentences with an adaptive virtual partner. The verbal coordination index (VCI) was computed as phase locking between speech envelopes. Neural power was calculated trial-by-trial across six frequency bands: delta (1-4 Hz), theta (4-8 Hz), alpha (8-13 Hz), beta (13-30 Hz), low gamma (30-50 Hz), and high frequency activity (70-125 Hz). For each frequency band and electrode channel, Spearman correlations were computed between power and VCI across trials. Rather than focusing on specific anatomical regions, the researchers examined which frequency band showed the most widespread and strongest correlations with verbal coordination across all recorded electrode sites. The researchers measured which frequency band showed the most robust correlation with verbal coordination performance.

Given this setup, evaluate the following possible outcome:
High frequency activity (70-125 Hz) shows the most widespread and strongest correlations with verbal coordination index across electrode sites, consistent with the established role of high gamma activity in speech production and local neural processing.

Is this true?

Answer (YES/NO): YES